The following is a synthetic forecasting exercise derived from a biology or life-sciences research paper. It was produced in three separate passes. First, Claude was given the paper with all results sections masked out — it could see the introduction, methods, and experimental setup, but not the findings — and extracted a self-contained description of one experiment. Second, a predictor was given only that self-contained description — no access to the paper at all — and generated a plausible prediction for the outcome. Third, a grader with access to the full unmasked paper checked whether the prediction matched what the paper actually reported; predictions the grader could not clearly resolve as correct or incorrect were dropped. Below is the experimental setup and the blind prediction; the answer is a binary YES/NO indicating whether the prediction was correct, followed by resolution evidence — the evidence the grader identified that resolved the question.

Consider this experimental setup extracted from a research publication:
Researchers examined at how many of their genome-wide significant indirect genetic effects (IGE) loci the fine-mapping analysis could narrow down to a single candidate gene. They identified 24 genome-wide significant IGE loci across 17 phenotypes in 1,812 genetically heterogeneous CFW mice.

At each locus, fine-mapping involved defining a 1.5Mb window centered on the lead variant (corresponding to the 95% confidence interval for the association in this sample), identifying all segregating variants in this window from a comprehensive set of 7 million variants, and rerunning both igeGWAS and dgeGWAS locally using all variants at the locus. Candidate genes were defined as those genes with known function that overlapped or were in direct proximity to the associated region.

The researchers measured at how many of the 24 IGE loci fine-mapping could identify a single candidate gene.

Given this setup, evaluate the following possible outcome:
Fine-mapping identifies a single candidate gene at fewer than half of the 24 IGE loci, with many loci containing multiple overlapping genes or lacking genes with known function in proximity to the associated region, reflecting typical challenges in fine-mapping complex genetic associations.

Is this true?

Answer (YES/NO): YES